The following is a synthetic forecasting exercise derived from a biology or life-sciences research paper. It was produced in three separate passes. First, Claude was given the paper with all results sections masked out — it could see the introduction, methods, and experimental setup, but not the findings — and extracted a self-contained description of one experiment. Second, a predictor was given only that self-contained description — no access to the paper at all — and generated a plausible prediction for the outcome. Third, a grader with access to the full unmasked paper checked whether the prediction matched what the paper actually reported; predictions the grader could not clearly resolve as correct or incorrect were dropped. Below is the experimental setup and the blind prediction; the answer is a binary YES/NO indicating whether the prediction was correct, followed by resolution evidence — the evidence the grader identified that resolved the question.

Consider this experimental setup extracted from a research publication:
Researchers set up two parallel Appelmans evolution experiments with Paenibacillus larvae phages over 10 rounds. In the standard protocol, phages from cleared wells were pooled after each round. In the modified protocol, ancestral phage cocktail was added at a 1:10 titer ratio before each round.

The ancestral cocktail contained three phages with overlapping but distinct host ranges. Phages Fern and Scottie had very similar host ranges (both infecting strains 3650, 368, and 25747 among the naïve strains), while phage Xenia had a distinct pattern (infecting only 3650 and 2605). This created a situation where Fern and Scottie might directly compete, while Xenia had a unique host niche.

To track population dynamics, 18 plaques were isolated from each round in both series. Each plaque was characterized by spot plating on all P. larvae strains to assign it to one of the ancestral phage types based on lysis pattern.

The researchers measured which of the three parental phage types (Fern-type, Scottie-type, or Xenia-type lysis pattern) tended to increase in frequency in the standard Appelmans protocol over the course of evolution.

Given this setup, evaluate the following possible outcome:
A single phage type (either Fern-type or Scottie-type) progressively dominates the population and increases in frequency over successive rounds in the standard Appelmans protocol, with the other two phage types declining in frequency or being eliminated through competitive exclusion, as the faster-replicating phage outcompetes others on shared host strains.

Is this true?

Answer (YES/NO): YES